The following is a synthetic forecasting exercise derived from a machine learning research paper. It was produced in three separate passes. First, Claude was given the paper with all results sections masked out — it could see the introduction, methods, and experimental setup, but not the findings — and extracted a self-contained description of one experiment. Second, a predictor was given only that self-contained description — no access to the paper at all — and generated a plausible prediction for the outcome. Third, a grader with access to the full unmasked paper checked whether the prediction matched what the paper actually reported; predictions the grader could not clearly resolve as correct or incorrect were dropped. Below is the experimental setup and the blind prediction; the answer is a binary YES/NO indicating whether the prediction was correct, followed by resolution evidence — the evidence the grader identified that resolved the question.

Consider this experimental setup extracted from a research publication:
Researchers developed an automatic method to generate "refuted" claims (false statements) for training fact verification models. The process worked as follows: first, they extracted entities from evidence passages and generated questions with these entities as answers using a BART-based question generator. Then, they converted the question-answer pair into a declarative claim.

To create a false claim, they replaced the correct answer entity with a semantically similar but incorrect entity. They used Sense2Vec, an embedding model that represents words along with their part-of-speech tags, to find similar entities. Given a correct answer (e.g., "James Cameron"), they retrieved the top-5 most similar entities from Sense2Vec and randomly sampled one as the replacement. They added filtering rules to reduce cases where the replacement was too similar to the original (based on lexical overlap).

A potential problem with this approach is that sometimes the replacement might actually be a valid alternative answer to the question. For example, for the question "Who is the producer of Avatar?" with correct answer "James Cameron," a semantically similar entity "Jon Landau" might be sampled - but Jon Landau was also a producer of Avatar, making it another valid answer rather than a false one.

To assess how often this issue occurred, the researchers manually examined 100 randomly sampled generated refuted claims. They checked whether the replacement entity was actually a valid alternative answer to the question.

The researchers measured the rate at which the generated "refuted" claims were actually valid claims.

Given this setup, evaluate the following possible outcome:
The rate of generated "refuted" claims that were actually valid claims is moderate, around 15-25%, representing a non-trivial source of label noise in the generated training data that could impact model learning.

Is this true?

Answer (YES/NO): NO